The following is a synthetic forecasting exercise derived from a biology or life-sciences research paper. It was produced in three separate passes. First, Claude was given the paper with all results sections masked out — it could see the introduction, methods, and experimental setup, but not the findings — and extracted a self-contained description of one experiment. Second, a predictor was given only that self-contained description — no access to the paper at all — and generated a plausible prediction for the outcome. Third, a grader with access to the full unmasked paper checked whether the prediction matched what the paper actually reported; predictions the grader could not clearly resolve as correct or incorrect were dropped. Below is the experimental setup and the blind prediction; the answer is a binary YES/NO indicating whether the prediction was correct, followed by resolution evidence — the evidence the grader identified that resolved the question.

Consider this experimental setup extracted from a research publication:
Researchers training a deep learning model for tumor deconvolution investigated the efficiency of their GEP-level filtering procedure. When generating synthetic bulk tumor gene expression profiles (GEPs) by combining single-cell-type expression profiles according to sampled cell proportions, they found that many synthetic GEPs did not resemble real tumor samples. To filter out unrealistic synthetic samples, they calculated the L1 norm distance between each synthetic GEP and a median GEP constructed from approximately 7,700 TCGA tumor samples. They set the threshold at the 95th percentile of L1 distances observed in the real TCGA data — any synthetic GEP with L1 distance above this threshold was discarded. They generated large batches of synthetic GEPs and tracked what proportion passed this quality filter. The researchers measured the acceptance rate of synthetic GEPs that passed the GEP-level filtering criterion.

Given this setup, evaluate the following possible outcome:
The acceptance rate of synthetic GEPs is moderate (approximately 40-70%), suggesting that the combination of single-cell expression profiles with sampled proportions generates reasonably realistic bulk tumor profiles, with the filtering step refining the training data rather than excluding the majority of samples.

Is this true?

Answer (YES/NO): NO